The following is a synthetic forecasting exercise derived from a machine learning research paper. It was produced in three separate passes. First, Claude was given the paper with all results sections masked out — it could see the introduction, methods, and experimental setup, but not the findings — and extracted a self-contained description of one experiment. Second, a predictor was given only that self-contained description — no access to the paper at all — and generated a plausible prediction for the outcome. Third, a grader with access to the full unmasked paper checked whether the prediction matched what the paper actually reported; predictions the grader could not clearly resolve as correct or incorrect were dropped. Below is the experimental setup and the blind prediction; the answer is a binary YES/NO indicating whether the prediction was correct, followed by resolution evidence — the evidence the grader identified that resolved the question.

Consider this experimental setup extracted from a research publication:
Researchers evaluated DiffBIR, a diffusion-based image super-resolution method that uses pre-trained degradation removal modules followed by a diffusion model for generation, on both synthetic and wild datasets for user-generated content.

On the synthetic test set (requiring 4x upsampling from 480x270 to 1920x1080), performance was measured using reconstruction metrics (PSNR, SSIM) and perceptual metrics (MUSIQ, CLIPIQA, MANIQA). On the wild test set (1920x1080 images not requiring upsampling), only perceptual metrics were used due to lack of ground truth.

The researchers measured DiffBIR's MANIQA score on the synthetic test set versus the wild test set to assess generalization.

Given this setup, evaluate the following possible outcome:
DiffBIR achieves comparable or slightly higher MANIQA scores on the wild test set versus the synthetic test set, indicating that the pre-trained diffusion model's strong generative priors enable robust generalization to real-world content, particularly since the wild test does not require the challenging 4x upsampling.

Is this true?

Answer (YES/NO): NO